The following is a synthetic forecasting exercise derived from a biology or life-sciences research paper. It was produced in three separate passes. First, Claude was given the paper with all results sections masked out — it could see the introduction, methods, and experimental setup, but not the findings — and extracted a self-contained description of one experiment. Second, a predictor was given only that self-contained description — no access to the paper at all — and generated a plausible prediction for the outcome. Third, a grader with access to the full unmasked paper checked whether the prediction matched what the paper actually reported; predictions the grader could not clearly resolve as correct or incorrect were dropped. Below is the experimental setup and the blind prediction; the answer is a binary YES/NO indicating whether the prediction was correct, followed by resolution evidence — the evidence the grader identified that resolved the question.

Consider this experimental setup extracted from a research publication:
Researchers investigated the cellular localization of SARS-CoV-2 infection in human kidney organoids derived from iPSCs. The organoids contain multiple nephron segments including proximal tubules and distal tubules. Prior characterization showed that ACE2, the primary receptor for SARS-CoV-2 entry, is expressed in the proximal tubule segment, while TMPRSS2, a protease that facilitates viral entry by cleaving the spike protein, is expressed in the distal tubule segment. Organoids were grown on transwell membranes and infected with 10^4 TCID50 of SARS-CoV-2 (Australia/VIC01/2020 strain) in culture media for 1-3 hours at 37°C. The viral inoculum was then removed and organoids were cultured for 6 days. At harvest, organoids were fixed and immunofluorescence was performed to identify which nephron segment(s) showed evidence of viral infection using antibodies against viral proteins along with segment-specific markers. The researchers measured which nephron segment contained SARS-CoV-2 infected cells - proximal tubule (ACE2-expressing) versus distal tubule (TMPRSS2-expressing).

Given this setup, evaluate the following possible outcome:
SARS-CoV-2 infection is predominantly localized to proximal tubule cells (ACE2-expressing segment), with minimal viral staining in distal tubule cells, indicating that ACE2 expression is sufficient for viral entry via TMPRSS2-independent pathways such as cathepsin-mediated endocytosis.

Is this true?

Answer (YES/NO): YES